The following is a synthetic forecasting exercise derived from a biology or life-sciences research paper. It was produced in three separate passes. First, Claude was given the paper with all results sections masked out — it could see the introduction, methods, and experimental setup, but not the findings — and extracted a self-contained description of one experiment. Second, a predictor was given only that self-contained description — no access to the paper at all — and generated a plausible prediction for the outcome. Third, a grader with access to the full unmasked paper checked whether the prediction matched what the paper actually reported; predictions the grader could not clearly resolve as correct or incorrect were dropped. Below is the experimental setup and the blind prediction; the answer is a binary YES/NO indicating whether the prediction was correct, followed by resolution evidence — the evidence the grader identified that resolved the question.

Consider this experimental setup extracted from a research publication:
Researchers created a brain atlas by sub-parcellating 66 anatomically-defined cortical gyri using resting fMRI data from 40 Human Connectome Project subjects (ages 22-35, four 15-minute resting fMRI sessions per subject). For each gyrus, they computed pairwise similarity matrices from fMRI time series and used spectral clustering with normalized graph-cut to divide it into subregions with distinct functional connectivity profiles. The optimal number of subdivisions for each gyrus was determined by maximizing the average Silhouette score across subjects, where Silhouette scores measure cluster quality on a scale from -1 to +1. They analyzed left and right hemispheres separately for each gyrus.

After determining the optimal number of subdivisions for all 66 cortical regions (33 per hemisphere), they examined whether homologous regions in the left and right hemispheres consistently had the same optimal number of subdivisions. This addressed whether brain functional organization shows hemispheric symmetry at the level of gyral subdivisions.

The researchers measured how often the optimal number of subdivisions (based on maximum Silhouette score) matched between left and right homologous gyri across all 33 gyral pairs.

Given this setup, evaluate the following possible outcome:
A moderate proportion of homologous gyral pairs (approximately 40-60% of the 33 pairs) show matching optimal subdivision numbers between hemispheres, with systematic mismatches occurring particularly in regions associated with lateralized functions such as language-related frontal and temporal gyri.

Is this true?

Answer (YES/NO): NO